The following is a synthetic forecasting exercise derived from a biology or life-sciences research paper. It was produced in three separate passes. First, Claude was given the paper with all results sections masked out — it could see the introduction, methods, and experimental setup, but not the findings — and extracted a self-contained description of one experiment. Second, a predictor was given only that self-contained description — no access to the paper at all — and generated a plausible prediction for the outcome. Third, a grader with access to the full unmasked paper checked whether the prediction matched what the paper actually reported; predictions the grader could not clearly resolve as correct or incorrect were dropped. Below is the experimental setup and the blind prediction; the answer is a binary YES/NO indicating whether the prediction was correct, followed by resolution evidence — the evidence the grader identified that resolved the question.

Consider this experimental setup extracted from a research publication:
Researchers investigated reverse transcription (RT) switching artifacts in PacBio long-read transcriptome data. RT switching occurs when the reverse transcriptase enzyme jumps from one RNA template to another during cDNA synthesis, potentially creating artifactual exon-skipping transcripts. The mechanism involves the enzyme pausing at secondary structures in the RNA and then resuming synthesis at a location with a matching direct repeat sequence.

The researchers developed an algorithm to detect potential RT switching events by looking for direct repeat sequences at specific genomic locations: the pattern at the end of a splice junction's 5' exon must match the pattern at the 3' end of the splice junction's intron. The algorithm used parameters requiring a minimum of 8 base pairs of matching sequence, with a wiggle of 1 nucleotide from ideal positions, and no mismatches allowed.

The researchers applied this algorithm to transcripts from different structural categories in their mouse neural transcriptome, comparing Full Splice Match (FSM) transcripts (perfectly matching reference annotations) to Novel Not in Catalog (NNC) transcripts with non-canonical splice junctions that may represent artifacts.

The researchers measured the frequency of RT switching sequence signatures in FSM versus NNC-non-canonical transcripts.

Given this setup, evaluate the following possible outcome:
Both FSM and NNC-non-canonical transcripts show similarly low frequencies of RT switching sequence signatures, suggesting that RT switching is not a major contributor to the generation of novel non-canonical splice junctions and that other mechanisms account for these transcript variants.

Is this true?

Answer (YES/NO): NO